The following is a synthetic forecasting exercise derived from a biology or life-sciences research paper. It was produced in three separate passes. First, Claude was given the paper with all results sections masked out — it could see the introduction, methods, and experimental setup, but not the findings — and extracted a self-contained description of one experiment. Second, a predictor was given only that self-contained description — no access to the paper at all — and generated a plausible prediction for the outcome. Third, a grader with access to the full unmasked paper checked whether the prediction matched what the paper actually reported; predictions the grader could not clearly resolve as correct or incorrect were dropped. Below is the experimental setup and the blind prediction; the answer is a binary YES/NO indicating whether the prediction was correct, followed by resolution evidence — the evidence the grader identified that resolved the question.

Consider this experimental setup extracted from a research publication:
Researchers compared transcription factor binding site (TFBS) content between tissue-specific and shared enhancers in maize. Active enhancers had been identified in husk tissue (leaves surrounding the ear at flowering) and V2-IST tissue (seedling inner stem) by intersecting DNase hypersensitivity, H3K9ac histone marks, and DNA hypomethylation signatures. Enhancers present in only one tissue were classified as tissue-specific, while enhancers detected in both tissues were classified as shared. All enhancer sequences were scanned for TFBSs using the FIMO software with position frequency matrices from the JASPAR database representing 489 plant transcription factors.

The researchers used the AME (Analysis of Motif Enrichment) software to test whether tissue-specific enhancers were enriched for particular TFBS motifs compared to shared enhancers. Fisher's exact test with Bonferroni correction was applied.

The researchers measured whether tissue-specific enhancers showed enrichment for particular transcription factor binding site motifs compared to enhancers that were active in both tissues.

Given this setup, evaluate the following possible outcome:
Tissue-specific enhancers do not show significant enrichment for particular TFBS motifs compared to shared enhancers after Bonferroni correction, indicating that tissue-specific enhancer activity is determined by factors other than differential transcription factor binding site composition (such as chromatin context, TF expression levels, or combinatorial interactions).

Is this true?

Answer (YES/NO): NO